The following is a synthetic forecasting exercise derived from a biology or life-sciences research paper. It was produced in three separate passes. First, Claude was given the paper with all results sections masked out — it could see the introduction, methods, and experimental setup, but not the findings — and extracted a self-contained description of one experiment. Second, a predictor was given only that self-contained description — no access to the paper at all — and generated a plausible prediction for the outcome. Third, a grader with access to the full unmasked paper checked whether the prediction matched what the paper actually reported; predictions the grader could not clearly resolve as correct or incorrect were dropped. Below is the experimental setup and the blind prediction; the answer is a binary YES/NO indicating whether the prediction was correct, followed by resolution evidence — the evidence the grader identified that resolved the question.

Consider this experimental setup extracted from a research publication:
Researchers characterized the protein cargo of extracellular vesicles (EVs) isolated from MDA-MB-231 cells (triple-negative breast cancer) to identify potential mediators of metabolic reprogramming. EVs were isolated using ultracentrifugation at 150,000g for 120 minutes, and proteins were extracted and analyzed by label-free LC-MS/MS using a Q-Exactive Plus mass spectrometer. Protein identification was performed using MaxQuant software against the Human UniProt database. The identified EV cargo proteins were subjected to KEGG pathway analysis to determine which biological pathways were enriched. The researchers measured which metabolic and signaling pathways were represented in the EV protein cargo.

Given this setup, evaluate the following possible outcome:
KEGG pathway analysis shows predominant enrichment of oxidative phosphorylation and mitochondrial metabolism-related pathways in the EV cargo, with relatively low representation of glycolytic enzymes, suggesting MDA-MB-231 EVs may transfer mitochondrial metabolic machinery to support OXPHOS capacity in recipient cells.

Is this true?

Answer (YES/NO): NO